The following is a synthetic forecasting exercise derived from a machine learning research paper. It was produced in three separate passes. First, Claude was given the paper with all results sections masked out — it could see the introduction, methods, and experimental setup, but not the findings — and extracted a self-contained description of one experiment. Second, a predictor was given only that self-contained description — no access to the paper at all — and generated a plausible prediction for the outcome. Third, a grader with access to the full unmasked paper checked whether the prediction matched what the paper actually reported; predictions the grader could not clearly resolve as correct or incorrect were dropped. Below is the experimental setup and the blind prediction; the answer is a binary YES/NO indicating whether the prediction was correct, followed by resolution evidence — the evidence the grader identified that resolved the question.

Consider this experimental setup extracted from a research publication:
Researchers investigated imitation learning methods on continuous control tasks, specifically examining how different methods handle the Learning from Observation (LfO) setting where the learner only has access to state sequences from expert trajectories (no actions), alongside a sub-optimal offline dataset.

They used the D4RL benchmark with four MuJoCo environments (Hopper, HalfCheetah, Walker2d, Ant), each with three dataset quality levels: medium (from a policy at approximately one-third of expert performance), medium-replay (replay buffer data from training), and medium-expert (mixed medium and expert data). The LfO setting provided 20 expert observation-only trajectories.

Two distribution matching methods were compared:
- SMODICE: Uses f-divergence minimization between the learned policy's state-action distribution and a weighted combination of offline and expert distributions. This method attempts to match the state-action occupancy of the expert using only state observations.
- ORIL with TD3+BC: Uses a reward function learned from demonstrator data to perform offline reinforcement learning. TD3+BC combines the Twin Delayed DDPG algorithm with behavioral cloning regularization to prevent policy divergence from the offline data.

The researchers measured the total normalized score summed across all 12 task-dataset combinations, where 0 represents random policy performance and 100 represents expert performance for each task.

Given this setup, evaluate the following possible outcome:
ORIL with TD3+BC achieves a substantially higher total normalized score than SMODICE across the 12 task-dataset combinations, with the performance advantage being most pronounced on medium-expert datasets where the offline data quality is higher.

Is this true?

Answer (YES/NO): NO